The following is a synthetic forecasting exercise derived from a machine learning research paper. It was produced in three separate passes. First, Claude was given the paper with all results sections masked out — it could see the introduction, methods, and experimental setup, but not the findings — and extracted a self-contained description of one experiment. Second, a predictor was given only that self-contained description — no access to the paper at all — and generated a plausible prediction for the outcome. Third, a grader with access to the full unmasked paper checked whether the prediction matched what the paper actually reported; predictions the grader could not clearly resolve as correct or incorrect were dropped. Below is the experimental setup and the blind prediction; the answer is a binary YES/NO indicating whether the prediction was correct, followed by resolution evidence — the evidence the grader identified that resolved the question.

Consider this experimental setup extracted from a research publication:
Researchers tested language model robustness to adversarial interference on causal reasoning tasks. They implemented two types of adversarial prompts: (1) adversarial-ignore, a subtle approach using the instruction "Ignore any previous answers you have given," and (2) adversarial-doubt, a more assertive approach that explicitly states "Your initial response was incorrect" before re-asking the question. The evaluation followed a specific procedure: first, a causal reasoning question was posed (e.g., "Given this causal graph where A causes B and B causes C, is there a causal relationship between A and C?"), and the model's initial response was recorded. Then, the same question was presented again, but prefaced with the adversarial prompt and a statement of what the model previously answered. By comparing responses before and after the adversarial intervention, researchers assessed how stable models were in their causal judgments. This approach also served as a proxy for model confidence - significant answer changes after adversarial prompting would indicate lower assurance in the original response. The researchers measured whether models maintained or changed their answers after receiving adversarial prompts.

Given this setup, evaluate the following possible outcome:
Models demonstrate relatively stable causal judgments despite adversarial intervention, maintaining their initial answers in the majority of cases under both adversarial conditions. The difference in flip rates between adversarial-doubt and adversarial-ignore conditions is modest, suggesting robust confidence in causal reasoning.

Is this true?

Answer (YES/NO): NO